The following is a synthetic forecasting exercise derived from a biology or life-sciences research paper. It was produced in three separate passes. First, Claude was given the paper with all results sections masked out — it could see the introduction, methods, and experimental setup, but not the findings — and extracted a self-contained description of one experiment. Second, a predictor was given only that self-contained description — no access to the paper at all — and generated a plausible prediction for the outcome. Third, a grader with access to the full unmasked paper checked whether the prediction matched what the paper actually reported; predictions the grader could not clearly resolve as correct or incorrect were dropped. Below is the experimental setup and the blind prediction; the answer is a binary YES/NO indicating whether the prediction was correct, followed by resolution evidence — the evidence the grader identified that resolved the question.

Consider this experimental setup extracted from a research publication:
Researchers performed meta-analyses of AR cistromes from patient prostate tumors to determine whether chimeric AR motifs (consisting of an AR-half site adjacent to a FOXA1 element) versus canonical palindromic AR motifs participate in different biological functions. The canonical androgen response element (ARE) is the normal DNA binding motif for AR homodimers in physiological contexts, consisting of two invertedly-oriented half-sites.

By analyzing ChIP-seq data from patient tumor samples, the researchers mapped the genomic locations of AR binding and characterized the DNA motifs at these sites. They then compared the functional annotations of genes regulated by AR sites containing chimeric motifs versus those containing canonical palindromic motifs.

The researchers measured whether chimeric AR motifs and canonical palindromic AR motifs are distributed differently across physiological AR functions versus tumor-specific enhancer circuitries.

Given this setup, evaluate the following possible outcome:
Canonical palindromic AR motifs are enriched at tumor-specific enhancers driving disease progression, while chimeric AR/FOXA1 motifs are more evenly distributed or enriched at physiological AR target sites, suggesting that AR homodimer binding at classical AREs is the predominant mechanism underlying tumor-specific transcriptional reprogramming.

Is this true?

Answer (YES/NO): NO